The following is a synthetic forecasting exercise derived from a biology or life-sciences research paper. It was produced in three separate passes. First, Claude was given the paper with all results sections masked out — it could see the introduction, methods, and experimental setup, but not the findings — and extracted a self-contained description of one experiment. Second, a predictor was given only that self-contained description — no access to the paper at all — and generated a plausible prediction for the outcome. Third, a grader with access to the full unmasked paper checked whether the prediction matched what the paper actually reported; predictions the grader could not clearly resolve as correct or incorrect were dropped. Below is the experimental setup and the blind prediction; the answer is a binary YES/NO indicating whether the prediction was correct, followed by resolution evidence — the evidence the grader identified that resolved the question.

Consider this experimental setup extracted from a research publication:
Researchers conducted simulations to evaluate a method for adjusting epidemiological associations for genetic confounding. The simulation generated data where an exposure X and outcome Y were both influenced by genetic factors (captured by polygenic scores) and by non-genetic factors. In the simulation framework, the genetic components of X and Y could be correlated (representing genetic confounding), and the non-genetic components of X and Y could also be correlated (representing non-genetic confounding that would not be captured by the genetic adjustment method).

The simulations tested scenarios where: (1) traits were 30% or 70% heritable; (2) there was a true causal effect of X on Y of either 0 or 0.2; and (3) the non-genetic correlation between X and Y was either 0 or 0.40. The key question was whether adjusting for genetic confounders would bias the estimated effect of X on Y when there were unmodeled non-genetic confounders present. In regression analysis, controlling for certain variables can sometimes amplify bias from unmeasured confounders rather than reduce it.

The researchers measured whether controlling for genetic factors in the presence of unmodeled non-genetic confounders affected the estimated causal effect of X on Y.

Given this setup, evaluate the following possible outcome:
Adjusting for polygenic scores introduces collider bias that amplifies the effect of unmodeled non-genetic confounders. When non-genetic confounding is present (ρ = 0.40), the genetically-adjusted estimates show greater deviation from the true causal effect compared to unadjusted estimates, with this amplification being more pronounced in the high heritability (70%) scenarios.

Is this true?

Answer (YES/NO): NO